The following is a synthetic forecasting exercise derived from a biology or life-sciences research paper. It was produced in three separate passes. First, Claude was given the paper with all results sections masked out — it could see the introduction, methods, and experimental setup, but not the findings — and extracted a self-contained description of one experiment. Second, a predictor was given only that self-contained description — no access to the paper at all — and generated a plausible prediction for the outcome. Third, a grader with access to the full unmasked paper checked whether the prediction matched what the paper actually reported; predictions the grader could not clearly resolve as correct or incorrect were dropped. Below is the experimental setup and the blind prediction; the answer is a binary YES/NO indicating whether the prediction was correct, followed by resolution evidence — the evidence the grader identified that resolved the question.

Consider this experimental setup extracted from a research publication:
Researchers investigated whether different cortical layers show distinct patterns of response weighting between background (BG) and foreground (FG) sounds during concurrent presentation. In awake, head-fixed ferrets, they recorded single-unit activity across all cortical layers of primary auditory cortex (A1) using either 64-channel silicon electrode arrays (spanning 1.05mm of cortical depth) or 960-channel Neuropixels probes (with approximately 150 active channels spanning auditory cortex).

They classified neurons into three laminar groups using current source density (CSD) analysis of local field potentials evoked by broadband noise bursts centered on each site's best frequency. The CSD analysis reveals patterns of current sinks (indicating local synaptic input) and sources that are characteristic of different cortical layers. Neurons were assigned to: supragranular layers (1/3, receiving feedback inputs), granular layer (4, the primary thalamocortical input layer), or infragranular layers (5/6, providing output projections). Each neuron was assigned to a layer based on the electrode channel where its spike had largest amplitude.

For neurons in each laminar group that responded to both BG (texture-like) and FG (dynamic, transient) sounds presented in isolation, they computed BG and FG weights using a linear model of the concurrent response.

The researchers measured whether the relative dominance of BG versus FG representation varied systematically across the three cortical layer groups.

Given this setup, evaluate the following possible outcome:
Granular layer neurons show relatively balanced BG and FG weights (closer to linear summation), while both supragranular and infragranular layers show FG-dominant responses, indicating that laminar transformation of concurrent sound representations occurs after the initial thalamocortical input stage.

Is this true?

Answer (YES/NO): NO